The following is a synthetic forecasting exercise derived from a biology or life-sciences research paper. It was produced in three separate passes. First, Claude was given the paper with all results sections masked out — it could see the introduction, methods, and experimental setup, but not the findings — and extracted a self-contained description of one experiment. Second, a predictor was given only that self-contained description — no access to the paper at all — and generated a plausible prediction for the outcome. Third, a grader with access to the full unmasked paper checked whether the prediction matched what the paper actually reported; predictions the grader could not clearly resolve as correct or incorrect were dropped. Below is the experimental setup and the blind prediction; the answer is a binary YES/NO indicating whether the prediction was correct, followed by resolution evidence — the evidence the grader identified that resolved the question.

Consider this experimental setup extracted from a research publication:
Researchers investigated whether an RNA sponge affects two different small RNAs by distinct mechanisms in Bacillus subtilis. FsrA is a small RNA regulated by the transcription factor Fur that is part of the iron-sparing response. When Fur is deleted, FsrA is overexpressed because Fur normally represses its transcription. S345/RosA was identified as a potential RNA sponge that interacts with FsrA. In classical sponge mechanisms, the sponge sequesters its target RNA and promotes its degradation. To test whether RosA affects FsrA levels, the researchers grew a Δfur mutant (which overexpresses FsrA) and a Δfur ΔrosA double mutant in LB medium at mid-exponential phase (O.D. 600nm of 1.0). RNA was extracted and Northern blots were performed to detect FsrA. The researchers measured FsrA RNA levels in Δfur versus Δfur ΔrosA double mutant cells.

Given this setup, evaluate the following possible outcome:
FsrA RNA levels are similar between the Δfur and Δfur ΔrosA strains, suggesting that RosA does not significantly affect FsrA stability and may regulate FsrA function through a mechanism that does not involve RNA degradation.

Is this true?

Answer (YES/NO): YES